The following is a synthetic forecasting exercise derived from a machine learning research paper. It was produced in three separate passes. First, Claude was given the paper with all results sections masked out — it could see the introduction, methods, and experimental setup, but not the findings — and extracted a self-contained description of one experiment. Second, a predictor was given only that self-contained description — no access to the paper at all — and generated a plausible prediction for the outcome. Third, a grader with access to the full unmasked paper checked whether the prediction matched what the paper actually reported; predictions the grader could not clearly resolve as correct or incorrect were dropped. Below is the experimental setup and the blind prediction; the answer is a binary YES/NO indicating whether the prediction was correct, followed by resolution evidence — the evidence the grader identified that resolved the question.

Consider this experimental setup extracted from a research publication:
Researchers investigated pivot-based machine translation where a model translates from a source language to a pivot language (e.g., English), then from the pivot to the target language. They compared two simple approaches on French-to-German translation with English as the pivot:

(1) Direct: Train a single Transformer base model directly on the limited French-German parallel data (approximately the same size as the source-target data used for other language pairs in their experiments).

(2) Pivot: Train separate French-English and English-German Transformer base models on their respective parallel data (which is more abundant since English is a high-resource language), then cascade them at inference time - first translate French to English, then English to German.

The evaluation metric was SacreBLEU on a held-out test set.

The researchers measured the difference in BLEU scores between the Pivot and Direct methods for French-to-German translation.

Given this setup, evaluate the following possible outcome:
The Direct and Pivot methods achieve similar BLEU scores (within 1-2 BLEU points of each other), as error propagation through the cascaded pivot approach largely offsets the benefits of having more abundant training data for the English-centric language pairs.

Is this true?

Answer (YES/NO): NO